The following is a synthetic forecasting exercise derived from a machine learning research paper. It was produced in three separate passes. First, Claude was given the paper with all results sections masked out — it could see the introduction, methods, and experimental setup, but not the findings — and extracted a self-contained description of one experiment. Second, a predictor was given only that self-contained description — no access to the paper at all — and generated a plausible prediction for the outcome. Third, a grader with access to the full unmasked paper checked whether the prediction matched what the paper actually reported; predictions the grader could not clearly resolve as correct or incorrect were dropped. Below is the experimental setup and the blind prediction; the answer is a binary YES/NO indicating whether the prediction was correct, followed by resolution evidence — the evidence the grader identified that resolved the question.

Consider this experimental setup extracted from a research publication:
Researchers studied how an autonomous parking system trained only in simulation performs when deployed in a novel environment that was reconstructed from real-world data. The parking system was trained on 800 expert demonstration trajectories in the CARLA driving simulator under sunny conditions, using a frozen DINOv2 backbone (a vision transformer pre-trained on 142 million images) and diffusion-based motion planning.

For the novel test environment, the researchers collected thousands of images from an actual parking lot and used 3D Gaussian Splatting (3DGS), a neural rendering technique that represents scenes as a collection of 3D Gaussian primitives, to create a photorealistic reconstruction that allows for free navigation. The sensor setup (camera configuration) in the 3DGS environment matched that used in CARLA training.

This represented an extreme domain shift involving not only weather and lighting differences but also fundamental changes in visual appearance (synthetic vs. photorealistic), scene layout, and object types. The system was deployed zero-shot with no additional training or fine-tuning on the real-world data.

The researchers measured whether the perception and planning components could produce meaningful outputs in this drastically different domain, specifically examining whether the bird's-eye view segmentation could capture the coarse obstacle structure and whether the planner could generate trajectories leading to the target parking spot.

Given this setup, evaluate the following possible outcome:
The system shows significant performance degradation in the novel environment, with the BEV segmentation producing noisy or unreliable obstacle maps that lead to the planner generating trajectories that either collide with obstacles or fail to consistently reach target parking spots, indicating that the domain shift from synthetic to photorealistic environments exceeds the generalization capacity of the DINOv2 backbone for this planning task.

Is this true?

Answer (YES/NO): NO